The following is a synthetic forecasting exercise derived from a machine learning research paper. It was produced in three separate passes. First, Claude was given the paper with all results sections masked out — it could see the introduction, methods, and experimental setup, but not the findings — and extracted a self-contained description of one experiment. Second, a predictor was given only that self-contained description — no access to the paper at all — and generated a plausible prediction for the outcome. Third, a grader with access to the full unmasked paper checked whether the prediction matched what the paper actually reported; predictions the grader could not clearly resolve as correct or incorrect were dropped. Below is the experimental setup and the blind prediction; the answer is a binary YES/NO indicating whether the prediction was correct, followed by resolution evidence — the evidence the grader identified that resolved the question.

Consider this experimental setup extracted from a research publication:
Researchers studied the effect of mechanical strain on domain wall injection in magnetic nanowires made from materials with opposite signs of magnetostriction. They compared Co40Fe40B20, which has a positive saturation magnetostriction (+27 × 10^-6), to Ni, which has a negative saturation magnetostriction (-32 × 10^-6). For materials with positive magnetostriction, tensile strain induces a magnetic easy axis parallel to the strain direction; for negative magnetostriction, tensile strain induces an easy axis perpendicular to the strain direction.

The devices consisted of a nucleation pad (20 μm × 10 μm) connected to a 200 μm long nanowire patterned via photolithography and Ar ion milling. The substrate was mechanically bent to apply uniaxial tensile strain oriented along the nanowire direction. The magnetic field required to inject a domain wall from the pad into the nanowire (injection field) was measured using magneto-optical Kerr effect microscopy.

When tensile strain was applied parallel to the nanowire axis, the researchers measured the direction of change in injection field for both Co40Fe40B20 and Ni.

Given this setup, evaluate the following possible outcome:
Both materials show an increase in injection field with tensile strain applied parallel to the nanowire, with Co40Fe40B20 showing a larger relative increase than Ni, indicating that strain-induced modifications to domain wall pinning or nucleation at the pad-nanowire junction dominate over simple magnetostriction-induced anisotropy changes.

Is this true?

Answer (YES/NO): NO